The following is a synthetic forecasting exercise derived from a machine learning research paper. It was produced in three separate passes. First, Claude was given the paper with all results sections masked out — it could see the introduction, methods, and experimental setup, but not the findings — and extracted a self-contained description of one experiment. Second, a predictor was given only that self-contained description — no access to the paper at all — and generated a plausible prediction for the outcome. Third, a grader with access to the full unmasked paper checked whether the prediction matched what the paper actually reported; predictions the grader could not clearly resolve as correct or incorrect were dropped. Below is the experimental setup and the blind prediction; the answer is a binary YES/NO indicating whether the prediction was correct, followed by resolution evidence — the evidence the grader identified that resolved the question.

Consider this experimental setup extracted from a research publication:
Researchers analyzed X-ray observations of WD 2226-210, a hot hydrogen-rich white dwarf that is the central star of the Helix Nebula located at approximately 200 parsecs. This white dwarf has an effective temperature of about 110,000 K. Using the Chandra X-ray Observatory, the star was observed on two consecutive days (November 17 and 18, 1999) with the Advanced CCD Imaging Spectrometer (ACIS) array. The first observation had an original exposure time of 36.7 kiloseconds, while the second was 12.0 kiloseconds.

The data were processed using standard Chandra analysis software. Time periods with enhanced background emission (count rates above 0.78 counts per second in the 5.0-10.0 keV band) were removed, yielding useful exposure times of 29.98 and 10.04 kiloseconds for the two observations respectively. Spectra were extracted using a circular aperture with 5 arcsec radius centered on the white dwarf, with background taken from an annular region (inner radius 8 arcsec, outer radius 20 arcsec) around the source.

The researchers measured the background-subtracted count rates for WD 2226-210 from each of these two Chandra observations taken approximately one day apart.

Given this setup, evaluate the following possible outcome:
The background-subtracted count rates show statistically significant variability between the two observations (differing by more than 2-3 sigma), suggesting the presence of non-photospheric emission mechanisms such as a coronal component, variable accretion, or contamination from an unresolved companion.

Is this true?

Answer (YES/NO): YES